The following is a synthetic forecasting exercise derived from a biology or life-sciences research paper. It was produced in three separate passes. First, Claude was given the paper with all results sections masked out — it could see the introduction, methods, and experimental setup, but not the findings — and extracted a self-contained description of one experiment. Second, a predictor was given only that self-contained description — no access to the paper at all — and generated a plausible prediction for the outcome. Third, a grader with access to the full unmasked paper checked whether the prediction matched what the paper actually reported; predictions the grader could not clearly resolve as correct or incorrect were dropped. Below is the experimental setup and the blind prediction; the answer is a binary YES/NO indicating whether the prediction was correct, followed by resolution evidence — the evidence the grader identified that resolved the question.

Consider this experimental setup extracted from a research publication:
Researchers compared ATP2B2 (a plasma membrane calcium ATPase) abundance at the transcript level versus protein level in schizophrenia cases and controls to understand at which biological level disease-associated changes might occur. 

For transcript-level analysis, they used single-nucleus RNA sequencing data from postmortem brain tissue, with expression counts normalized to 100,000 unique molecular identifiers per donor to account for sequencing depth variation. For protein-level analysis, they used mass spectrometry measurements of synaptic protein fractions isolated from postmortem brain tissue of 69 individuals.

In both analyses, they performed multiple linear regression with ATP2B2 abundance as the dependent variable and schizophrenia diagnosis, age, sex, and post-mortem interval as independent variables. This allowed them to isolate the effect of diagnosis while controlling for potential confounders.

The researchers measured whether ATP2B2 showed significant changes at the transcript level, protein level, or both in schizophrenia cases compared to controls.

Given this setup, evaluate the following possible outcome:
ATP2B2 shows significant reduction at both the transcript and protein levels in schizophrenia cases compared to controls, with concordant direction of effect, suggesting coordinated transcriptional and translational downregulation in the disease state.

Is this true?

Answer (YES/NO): YES